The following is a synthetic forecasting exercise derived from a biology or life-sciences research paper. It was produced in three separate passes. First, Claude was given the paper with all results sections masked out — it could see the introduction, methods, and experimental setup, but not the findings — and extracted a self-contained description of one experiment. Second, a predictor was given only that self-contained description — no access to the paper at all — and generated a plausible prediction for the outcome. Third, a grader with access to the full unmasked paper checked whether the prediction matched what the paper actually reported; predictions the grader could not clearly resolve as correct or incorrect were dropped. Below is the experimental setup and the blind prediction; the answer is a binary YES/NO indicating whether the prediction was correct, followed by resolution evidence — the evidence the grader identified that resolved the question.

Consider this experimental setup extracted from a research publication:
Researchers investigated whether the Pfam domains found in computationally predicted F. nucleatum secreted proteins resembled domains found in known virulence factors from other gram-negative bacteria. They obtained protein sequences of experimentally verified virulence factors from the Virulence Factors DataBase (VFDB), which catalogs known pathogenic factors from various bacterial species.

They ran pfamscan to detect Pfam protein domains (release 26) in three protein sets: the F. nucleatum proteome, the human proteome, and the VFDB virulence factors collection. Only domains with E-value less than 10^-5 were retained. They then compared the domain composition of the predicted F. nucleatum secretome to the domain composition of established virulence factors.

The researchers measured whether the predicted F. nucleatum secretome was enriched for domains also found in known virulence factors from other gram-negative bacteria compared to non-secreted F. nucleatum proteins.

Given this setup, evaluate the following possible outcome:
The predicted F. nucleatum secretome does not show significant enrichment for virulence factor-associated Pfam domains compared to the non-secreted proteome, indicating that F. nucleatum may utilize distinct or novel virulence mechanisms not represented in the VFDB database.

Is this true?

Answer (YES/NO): NO